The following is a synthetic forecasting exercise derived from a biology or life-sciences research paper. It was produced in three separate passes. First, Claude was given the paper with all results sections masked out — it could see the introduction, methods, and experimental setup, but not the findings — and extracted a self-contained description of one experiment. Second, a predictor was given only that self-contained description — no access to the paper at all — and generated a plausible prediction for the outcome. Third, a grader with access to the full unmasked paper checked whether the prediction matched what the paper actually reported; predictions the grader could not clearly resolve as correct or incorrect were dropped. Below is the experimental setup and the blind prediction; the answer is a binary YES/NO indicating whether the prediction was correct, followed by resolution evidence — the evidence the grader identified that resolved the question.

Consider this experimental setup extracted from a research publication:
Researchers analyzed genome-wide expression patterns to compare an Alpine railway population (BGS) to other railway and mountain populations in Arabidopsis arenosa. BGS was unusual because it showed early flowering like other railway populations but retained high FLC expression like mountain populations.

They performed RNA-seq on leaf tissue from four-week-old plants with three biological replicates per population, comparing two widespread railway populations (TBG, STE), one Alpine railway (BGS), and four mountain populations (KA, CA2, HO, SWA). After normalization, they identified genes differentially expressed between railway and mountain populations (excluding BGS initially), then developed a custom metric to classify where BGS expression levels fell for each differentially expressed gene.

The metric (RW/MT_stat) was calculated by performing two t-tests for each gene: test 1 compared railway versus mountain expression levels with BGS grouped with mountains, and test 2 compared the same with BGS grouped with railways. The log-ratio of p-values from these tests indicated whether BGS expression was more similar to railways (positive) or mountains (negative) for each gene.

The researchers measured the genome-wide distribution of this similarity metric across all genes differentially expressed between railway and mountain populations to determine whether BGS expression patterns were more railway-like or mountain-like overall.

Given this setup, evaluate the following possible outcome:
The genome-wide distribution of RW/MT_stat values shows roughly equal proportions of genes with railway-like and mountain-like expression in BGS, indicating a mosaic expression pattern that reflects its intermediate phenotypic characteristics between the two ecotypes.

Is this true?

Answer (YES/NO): NO